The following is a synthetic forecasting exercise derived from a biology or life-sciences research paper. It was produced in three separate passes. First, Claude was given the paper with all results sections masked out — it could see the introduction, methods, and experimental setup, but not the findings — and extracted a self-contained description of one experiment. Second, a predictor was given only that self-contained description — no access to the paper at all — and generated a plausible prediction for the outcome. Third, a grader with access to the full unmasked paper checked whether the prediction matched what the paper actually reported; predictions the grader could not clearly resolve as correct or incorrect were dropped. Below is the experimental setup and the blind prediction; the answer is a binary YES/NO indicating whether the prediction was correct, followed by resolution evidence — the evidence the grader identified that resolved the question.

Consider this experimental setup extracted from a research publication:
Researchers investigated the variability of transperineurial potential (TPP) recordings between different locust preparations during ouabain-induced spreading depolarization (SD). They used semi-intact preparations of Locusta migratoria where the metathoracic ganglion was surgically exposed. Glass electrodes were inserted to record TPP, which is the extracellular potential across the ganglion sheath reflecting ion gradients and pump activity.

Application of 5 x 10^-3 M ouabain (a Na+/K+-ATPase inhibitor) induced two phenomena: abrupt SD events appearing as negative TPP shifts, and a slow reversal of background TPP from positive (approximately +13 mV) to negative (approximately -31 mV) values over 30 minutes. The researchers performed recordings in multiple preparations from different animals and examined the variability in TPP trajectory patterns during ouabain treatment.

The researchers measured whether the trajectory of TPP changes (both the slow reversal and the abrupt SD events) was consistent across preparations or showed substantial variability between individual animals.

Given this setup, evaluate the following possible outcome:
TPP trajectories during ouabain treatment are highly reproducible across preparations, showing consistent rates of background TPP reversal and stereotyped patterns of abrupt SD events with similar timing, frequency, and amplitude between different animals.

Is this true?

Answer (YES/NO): NO